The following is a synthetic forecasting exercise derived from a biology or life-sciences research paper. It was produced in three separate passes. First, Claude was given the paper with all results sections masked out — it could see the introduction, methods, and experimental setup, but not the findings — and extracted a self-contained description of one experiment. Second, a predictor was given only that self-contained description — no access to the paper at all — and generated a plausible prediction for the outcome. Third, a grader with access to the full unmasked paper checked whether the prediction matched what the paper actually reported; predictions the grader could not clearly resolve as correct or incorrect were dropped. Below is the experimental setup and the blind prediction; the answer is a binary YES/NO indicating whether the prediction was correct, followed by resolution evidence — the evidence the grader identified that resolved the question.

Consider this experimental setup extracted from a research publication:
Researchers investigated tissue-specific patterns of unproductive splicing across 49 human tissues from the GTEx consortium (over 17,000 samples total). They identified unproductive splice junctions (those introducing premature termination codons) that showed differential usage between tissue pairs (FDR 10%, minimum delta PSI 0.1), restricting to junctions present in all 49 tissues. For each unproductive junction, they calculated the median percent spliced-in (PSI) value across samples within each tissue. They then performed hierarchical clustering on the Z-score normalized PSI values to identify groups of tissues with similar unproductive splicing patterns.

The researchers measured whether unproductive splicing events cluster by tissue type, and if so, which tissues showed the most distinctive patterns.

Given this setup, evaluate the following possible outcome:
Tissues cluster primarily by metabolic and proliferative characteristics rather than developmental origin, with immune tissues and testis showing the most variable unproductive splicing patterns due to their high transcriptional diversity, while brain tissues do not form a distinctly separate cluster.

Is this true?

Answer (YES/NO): NO